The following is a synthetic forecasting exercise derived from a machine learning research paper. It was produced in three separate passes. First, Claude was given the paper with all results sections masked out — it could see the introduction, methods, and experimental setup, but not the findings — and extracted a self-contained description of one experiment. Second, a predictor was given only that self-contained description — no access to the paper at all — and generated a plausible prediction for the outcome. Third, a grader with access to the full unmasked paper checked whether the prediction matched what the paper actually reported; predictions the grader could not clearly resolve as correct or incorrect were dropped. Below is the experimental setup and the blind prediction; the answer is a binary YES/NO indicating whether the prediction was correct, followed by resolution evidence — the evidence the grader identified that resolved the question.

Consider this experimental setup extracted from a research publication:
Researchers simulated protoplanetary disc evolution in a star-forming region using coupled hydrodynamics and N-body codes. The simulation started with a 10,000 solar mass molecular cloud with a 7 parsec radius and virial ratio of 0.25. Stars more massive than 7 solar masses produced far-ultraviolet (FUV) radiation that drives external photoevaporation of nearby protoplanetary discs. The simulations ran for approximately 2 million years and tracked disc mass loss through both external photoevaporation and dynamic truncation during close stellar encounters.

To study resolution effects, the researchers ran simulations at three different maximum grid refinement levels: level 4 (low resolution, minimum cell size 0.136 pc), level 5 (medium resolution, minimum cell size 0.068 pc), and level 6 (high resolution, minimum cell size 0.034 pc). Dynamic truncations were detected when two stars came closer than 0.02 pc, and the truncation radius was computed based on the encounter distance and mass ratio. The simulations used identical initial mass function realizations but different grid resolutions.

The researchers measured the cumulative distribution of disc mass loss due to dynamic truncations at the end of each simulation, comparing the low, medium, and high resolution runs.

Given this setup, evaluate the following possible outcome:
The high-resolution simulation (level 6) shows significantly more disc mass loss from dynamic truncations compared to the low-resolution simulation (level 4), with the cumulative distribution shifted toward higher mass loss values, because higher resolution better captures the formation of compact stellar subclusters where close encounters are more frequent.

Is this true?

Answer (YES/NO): YES